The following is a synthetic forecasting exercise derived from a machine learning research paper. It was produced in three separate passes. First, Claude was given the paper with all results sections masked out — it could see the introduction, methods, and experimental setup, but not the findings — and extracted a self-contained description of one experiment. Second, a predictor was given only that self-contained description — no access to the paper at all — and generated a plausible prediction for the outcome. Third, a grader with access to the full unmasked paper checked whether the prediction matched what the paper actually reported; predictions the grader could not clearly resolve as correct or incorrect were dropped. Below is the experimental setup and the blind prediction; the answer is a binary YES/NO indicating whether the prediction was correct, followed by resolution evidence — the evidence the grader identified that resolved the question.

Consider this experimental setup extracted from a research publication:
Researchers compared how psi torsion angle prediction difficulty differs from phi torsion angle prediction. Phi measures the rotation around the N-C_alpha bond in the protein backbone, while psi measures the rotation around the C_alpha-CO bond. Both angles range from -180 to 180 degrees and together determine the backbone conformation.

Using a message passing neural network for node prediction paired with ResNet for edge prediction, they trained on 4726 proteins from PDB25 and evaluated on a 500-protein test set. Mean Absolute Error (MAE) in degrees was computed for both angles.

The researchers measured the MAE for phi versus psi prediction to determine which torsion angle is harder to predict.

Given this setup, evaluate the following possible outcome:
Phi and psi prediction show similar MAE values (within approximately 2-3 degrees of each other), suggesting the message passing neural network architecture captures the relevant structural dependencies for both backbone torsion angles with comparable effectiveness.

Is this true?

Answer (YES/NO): NO